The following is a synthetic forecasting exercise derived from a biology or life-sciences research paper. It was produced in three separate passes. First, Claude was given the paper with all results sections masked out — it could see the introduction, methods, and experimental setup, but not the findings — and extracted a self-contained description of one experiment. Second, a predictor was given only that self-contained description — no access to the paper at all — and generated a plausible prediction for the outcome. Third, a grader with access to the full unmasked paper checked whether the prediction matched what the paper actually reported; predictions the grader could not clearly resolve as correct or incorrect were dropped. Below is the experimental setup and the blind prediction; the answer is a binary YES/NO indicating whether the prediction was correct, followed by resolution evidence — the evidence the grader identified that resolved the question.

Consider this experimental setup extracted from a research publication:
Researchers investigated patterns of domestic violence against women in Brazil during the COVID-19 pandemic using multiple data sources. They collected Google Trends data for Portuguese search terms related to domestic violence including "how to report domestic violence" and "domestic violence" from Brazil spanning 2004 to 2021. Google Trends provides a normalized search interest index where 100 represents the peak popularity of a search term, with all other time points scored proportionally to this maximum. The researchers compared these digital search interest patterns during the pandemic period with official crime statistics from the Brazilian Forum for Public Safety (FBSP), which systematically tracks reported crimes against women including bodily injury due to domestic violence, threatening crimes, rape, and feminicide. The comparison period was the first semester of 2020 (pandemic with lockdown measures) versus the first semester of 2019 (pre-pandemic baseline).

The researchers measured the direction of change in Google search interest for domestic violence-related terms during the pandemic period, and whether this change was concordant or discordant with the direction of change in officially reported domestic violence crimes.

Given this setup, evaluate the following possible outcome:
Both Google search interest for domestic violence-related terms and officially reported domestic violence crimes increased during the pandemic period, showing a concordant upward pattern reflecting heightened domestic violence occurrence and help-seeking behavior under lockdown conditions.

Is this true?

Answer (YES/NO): NO